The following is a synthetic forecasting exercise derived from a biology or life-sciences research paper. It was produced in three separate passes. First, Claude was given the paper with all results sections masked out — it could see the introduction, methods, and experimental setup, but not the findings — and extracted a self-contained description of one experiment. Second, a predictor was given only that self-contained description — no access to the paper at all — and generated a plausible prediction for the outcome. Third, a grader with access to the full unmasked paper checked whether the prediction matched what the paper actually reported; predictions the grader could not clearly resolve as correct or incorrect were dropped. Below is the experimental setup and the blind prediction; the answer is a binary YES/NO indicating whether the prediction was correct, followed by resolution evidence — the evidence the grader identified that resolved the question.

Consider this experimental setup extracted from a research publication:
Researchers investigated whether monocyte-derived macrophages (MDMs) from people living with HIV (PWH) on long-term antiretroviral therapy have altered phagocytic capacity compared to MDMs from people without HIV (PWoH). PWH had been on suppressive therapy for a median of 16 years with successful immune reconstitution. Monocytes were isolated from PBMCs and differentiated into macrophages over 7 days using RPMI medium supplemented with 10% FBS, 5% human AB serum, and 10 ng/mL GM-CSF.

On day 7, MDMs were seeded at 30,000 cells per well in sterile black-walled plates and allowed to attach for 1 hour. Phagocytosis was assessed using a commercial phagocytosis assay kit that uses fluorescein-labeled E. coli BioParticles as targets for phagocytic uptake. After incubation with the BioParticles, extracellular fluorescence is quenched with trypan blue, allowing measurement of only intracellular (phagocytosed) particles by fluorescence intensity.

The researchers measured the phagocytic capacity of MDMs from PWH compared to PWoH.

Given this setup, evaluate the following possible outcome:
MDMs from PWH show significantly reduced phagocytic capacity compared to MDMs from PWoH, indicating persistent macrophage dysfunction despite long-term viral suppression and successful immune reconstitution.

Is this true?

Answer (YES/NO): NO